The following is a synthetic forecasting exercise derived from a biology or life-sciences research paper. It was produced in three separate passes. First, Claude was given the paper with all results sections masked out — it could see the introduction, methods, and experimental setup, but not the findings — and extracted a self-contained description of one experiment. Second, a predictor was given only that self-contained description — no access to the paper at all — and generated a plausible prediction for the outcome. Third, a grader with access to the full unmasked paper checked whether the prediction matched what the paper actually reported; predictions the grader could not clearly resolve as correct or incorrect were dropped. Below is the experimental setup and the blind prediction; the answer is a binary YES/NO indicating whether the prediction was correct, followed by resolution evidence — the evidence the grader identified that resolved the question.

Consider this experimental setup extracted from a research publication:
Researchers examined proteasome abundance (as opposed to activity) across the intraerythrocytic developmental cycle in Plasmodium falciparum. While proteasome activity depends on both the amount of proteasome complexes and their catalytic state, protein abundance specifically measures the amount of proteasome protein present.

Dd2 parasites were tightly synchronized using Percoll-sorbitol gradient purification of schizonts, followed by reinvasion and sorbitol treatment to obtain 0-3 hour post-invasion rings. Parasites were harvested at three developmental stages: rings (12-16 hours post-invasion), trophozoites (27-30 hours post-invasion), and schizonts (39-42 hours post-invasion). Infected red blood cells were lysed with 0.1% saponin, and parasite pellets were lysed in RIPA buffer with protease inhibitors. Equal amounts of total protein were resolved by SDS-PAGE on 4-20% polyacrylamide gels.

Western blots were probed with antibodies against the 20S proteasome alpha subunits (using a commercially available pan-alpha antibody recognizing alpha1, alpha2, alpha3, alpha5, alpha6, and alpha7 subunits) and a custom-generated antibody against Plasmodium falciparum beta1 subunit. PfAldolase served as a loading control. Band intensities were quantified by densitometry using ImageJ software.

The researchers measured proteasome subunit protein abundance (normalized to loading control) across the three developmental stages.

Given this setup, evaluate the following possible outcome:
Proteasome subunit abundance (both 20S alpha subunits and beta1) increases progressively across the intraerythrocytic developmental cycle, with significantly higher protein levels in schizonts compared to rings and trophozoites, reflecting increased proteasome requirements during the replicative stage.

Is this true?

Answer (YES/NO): NO